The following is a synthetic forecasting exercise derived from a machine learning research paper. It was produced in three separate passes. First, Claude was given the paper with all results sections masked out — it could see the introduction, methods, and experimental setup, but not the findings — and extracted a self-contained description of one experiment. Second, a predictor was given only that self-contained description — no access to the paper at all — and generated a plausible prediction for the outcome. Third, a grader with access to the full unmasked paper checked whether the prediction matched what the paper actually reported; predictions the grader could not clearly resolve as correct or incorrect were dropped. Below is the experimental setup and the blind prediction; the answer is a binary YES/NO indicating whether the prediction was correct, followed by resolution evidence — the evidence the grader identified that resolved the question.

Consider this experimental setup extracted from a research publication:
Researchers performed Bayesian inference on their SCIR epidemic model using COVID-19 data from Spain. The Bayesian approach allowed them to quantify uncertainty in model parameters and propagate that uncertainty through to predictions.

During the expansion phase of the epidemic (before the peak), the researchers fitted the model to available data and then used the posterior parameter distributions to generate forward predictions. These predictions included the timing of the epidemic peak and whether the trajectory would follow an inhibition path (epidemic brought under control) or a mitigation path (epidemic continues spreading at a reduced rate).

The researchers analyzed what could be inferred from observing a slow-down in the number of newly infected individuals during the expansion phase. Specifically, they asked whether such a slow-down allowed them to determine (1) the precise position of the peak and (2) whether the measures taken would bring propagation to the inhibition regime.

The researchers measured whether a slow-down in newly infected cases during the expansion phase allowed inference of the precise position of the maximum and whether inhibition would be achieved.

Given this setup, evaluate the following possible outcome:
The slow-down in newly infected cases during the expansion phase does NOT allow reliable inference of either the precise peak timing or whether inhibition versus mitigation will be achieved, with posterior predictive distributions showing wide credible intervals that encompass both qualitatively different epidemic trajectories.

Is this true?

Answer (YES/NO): YES